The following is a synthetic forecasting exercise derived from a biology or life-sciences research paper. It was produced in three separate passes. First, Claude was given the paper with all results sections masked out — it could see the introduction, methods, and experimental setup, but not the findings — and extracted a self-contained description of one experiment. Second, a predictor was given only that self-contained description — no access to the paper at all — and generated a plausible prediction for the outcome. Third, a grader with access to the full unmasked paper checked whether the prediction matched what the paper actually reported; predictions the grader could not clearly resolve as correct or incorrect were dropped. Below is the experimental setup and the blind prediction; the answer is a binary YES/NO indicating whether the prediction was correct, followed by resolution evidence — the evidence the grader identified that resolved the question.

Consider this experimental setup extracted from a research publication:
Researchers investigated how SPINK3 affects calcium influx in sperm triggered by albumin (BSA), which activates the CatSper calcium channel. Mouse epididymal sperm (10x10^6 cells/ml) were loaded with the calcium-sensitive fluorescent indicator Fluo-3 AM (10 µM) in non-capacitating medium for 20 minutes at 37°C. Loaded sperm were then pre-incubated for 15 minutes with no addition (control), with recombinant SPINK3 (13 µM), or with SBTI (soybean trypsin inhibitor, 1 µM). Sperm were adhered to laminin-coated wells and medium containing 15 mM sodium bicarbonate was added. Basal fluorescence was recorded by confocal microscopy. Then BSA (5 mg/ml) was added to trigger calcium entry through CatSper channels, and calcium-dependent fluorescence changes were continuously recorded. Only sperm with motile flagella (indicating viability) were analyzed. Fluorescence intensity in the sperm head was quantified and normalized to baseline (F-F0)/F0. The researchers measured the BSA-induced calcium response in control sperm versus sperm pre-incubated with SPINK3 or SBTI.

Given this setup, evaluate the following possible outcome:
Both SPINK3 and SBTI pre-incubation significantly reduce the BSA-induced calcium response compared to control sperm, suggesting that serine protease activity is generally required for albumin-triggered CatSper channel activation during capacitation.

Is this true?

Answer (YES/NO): NO